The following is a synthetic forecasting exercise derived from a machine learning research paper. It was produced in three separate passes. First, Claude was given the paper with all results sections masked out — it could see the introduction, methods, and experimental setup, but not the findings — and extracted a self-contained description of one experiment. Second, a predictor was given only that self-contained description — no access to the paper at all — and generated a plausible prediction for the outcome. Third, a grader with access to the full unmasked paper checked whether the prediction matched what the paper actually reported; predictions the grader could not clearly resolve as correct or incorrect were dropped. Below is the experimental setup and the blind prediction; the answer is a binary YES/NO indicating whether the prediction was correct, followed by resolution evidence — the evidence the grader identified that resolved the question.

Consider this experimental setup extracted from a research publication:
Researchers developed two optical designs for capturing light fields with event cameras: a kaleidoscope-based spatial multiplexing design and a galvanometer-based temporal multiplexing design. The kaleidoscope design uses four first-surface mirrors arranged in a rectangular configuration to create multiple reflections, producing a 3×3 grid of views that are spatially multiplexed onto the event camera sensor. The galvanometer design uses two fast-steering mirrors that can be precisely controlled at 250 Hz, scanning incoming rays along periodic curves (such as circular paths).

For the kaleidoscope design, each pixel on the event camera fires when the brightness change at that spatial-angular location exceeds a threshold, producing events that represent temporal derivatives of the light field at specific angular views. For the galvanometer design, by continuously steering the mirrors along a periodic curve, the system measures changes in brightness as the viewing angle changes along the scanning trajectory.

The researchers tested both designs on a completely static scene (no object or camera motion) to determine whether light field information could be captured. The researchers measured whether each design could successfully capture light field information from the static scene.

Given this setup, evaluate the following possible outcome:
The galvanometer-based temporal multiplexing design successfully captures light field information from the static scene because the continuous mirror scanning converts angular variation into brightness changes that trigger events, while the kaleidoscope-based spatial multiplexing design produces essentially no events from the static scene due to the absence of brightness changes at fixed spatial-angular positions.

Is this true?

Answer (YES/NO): YES